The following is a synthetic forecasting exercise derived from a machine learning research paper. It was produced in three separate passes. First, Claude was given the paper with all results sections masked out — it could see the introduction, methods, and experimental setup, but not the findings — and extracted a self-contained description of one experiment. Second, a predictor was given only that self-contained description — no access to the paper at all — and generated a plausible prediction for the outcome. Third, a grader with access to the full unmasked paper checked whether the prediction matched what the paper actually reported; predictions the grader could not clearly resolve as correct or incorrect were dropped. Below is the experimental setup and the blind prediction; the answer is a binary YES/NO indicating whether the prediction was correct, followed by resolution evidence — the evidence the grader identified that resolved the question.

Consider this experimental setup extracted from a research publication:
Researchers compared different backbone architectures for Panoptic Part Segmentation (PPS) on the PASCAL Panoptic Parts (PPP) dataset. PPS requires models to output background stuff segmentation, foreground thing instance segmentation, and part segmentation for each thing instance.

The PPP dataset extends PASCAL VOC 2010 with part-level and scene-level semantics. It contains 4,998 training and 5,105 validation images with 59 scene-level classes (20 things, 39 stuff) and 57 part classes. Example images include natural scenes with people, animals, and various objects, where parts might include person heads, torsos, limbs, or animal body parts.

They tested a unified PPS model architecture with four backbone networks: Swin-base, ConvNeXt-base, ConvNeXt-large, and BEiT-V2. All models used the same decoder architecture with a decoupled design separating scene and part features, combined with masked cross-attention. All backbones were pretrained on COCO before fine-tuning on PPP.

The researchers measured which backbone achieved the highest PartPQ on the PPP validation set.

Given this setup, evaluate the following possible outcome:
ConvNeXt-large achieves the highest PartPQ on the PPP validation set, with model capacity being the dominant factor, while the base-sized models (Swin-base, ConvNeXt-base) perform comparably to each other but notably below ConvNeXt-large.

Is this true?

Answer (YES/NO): NO